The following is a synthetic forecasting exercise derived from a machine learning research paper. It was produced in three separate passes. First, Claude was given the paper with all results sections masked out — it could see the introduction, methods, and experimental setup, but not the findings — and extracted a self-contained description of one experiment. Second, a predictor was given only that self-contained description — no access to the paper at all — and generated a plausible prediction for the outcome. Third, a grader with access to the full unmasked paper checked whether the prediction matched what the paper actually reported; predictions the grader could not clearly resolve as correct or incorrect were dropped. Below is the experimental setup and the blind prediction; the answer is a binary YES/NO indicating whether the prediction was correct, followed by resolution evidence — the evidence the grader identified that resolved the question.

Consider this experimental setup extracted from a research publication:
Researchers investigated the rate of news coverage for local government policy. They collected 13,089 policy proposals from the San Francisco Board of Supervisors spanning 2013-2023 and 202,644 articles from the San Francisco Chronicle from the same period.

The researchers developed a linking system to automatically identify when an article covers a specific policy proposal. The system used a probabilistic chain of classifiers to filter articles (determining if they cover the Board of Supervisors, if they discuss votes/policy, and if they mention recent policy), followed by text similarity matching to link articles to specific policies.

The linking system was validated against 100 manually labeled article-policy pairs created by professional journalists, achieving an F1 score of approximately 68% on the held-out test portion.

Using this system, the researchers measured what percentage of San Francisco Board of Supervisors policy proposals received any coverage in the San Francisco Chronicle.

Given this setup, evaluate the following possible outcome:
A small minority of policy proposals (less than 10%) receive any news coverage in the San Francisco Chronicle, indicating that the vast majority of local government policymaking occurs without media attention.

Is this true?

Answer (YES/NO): YES